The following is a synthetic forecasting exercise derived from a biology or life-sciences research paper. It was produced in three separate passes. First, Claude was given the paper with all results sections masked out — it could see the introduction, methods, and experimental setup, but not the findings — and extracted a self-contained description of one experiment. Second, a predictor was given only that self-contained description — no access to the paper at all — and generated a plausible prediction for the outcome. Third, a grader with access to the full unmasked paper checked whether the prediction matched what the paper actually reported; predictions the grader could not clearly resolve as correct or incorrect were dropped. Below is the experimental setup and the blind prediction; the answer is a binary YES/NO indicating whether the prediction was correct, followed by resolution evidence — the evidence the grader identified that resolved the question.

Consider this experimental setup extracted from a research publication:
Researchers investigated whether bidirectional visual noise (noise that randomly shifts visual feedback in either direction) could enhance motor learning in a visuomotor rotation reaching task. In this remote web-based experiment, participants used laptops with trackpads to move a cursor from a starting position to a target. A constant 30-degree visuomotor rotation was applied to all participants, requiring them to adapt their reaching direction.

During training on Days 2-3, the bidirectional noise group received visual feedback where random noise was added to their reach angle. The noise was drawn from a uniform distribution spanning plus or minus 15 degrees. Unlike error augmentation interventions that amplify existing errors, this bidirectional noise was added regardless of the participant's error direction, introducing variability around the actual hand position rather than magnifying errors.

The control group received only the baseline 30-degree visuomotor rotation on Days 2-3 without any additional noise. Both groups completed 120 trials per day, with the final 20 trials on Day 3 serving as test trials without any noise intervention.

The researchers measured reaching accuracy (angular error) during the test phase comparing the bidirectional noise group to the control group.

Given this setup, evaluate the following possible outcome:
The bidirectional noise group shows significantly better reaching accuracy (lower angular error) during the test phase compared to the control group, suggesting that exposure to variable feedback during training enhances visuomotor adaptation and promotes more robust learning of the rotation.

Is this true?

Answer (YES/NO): NO